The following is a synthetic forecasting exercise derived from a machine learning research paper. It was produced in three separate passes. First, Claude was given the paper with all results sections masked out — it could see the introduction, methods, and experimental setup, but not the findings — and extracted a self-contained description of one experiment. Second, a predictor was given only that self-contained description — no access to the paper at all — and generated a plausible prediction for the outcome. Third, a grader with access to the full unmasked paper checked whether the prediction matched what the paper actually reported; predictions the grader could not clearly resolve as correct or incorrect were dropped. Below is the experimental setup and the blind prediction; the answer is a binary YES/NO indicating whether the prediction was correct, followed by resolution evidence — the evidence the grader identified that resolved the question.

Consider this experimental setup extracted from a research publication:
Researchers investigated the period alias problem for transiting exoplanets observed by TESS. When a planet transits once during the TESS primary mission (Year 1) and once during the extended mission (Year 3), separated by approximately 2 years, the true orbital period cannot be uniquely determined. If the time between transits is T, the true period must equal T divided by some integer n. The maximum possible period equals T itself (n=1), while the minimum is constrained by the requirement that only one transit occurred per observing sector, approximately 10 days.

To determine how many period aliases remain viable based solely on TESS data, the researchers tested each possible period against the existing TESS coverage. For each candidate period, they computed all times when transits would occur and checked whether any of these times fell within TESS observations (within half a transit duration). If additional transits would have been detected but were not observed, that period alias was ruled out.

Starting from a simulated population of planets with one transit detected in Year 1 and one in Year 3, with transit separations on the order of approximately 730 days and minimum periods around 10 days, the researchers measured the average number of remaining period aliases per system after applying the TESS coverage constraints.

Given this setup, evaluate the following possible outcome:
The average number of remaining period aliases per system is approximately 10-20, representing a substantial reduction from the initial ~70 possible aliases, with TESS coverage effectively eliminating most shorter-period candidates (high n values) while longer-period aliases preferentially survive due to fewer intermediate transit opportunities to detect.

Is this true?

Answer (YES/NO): NO